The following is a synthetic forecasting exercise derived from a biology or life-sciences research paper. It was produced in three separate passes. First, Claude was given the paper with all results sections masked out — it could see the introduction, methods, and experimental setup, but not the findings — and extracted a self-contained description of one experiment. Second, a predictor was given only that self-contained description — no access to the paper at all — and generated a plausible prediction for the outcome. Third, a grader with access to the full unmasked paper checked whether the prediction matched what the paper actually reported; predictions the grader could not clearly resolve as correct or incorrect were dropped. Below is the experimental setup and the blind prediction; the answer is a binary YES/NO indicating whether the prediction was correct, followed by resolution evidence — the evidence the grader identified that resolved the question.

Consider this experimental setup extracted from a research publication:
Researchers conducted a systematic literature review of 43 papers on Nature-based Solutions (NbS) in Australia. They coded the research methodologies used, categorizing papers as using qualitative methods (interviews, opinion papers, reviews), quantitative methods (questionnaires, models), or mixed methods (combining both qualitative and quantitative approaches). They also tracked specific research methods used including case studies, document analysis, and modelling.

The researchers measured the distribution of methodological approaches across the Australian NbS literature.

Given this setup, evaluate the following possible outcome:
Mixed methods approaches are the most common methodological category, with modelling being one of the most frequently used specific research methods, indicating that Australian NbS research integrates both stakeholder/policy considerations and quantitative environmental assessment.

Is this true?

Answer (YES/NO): YES